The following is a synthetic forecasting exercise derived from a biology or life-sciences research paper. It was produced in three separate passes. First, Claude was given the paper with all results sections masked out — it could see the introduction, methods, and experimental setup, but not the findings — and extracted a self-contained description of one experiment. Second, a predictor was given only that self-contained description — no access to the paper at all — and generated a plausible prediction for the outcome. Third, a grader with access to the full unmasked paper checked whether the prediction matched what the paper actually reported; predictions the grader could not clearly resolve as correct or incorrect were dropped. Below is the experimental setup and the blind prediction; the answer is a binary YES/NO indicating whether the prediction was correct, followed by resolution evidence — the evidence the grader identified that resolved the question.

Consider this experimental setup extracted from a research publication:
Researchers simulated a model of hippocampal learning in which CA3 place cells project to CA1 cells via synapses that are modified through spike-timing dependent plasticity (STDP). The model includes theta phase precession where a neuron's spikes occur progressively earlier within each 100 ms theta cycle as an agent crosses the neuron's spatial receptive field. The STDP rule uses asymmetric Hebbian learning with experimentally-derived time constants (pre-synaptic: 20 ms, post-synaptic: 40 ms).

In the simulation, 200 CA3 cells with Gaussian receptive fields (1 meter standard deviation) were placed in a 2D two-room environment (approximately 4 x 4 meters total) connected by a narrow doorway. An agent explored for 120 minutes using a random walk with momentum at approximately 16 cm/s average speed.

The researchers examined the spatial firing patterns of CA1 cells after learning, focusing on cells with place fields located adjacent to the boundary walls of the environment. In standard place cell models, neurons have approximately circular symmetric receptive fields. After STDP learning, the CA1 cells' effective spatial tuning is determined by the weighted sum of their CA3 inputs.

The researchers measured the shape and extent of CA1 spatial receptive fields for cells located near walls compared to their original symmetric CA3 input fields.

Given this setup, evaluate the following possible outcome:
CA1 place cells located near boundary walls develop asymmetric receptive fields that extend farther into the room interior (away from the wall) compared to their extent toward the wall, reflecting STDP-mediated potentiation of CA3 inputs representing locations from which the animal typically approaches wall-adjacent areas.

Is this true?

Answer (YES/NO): NO